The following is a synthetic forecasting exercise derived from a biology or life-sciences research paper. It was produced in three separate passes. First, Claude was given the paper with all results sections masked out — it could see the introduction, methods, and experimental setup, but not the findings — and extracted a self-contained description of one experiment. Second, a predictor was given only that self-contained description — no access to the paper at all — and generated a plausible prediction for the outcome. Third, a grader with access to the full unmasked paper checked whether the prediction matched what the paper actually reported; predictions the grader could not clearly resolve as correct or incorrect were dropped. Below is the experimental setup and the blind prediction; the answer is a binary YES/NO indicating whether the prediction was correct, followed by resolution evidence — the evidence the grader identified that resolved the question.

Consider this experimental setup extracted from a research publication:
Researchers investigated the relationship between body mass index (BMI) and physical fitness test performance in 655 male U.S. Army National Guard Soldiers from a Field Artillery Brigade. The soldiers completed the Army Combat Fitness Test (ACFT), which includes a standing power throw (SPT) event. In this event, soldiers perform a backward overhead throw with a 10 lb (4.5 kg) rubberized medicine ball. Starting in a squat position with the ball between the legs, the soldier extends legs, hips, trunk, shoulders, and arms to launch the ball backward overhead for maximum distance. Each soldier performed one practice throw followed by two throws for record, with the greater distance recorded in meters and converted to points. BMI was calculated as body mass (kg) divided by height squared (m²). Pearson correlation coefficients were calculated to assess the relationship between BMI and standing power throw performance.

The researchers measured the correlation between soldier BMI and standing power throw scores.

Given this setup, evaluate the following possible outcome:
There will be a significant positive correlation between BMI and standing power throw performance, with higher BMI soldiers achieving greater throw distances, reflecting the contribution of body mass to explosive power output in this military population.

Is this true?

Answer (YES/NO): NO